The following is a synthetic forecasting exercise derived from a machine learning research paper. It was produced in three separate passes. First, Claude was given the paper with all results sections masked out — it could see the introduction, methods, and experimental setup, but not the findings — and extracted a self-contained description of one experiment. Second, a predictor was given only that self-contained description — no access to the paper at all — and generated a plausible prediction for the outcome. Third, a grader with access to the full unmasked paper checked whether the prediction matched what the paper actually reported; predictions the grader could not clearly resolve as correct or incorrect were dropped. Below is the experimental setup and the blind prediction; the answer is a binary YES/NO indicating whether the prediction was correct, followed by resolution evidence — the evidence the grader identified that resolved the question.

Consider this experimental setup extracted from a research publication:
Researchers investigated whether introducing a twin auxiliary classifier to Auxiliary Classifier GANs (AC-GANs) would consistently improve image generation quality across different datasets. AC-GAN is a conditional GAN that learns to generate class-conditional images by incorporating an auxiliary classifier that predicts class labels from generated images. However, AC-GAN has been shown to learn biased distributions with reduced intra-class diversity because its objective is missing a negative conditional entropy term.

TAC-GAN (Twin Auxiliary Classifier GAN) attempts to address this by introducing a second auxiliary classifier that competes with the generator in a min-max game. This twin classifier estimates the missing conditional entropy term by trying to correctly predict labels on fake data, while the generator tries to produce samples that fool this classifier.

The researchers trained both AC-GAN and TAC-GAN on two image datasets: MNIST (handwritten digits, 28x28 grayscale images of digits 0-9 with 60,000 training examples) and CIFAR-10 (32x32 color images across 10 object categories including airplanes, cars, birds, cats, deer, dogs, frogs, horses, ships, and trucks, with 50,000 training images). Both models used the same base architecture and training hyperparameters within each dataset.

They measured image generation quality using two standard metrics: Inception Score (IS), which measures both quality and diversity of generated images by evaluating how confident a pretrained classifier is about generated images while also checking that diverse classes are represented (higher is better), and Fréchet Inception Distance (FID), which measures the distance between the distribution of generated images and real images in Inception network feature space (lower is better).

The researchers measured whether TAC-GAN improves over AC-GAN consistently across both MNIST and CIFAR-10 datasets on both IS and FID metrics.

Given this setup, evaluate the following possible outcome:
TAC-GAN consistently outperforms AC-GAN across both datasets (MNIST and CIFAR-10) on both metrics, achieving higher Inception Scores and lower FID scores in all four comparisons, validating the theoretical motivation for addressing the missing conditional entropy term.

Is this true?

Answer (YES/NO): NO